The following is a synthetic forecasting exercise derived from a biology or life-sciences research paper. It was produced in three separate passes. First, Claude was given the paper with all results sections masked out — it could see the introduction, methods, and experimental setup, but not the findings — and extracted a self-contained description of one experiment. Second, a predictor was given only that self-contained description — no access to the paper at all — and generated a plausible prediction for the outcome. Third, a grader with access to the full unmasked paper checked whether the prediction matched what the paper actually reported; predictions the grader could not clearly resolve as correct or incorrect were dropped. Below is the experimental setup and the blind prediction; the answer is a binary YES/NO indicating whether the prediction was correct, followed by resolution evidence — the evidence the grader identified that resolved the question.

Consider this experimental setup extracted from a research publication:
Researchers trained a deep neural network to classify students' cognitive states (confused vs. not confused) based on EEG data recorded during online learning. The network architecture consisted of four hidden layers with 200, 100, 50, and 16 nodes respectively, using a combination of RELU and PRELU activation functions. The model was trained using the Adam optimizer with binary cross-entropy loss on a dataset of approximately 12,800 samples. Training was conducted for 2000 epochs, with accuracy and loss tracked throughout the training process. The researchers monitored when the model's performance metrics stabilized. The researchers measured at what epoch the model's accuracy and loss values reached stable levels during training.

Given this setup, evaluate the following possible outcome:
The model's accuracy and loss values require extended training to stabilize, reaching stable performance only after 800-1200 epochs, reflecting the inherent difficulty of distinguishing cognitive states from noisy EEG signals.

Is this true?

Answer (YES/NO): NO